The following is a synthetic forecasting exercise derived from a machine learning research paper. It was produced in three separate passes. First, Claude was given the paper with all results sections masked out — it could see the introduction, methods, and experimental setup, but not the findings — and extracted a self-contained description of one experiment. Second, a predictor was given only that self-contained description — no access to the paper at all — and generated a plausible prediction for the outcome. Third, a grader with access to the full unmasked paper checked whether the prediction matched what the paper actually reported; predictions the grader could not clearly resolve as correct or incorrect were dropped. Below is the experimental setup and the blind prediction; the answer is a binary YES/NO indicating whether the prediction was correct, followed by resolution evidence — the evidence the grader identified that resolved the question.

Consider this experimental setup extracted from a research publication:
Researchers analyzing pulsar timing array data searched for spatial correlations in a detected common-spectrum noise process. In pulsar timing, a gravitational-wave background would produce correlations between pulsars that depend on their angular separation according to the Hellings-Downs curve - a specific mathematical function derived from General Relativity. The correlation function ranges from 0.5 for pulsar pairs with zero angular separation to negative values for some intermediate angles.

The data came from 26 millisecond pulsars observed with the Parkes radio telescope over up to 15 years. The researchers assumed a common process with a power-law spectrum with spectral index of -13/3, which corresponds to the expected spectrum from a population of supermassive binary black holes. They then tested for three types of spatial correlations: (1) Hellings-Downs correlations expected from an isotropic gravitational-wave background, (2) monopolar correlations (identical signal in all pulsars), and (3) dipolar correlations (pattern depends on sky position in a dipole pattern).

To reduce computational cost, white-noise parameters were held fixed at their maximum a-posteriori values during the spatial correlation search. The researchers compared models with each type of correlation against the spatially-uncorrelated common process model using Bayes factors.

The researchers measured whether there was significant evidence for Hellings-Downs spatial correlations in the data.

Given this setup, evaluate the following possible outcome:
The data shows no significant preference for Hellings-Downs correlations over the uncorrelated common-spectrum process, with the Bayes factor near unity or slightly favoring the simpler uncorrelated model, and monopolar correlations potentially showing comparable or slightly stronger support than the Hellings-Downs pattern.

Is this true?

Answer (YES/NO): NO